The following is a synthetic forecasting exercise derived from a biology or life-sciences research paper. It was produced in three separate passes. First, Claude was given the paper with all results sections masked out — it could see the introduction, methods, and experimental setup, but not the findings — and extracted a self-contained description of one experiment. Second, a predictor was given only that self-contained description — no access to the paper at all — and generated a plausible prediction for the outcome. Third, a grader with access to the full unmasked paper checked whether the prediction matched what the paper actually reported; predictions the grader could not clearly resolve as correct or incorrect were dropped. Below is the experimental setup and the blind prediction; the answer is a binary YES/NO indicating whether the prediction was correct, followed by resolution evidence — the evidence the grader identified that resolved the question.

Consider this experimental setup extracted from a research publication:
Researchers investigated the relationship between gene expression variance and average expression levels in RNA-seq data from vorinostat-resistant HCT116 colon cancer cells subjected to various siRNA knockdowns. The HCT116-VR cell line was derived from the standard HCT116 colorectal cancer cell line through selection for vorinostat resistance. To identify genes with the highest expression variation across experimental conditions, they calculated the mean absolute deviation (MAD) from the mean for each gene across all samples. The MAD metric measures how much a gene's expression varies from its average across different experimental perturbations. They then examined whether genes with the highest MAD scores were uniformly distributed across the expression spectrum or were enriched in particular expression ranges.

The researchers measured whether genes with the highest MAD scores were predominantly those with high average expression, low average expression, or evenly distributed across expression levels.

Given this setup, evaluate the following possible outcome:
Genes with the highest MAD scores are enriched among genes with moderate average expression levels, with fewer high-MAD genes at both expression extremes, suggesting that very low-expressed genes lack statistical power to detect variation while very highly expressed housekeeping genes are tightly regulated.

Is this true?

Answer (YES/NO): NO